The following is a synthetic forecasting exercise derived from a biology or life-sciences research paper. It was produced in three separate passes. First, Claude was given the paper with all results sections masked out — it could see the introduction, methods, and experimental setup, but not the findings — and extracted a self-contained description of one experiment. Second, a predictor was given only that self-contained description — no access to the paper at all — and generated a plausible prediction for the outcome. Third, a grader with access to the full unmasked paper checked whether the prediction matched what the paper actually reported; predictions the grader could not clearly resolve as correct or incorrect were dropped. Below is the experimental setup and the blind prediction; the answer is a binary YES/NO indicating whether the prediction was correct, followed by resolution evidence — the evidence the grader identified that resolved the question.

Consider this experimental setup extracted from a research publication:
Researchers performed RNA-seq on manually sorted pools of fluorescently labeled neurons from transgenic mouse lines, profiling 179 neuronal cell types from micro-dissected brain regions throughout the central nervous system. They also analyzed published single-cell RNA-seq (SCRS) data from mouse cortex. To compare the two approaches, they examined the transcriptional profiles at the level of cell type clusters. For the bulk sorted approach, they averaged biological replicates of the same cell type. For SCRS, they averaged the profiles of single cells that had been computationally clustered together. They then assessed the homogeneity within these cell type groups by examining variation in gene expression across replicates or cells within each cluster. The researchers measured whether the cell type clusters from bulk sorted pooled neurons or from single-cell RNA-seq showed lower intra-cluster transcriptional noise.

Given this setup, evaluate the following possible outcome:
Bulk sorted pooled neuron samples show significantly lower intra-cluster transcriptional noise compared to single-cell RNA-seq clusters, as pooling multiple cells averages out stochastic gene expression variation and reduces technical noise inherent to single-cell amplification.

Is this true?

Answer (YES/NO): YES